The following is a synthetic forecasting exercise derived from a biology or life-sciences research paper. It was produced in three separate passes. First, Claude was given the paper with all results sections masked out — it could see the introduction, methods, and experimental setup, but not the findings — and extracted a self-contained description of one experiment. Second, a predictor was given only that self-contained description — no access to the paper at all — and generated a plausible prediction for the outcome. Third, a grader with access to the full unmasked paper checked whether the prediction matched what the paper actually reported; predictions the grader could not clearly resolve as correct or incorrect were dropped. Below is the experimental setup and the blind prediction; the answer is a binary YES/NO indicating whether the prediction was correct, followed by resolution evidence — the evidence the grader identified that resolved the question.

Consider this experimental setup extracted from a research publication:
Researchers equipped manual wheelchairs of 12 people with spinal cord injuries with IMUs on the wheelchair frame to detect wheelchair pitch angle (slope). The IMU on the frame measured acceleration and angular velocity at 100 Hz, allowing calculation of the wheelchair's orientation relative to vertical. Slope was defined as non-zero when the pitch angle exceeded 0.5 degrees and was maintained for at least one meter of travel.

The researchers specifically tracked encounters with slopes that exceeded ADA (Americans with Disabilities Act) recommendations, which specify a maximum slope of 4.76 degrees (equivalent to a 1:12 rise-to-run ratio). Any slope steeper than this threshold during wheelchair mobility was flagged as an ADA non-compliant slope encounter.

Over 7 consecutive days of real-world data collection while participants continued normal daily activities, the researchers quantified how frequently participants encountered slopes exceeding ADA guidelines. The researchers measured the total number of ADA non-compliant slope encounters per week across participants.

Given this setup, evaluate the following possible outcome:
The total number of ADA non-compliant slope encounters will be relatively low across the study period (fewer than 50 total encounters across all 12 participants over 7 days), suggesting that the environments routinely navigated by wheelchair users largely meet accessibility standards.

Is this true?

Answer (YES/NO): YES